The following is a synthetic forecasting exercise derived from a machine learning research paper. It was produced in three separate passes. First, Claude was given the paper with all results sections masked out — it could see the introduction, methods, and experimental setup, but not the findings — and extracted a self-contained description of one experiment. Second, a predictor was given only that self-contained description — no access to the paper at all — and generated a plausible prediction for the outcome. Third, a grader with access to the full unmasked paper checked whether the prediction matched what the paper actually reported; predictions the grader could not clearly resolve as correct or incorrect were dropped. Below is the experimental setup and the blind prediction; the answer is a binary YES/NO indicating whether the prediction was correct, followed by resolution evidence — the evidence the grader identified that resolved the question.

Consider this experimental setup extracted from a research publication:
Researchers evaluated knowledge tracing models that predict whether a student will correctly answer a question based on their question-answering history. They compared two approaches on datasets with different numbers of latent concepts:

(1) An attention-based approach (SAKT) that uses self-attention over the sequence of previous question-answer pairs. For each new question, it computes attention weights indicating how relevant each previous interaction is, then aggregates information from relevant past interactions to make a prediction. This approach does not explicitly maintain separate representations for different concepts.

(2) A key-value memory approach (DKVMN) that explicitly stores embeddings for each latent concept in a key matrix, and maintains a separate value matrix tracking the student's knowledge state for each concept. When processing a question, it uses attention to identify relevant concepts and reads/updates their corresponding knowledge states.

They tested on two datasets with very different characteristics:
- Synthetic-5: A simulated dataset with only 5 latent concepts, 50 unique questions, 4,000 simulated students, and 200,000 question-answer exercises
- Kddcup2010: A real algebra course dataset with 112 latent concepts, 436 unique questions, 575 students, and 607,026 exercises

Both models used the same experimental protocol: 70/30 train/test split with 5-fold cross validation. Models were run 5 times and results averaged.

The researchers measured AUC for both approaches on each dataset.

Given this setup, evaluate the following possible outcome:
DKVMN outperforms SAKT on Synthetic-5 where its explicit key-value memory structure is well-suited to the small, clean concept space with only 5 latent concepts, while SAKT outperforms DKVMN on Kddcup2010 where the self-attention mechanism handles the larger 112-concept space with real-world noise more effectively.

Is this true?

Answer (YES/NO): YES